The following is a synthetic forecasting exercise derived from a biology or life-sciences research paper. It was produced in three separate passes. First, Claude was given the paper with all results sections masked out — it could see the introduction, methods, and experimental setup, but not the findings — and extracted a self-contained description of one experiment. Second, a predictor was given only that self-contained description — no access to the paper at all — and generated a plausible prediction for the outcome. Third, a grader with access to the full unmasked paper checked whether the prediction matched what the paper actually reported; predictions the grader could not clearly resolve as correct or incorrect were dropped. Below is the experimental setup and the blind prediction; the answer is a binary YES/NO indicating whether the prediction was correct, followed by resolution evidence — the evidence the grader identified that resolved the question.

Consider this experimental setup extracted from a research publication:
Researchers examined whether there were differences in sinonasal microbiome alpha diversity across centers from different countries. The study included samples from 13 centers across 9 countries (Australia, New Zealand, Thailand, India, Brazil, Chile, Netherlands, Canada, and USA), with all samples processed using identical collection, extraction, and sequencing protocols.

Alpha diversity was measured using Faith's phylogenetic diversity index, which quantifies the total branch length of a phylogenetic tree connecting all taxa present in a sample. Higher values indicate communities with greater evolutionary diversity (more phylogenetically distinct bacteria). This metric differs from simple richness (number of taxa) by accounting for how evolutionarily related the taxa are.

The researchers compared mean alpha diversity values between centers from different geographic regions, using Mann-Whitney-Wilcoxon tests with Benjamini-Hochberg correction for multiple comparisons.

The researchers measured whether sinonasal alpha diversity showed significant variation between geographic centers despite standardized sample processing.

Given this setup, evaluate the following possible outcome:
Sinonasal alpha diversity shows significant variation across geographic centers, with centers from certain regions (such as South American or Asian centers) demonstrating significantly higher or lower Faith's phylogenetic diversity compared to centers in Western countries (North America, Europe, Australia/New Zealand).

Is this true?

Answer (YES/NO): NO